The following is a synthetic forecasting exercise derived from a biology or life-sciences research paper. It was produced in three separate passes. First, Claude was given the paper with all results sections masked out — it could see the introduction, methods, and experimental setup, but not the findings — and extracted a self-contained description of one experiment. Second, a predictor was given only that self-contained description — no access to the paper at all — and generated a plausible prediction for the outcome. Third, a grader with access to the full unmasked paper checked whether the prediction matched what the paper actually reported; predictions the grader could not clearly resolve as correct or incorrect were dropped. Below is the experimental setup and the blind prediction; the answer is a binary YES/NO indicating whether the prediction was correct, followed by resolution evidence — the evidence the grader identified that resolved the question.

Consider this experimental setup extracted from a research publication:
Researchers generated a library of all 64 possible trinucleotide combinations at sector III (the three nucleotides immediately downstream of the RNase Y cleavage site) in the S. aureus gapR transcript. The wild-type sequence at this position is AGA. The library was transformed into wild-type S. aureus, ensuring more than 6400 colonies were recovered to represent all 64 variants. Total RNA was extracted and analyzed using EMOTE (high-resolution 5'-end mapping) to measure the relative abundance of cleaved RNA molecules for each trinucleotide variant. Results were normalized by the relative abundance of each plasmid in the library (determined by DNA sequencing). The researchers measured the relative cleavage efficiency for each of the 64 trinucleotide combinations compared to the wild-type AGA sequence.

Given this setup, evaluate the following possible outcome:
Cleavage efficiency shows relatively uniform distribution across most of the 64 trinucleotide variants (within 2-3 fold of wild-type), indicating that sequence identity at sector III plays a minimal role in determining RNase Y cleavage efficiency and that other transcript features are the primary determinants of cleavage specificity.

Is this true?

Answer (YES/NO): NO